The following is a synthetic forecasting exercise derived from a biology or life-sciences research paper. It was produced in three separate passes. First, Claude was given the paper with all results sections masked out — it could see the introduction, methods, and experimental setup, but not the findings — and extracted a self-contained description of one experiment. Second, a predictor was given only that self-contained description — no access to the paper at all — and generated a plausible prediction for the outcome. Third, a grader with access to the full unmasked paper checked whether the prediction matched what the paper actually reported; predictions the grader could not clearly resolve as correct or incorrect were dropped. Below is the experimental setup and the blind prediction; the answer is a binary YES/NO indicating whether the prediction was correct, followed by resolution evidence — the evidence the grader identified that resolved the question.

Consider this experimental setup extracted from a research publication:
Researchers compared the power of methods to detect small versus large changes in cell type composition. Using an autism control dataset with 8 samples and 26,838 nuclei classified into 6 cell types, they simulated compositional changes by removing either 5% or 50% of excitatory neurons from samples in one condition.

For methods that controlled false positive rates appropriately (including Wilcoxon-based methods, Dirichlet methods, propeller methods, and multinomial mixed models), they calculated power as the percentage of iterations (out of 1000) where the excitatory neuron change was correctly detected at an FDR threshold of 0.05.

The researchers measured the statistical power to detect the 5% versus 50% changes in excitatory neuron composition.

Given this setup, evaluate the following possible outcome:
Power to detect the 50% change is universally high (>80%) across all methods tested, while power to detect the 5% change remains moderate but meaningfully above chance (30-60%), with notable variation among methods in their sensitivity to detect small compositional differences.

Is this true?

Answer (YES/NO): NO